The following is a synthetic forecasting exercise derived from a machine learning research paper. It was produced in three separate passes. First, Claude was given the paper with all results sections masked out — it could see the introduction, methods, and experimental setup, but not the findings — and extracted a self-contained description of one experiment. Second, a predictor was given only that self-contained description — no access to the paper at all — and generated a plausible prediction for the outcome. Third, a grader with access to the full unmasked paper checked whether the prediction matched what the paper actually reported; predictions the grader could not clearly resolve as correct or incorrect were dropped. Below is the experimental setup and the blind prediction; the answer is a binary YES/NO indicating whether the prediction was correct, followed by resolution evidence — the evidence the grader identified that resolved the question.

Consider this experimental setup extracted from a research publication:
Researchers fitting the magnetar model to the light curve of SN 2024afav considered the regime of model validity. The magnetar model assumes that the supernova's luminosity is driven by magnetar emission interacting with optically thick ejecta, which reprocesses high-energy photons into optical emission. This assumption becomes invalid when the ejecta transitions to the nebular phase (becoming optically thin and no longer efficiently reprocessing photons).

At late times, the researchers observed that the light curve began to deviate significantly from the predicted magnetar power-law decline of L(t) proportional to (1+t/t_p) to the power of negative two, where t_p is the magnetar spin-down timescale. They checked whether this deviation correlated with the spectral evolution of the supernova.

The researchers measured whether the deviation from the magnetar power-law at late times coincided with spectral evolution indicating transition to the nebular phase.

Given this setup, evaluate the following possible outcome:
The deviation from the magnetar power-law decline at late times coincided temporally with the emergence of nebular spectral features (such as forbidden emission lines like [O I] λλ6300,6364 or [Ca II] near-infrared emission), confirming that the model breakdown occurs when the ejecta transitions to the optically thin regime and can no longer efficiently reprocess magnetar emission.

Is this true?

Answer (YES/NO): YES